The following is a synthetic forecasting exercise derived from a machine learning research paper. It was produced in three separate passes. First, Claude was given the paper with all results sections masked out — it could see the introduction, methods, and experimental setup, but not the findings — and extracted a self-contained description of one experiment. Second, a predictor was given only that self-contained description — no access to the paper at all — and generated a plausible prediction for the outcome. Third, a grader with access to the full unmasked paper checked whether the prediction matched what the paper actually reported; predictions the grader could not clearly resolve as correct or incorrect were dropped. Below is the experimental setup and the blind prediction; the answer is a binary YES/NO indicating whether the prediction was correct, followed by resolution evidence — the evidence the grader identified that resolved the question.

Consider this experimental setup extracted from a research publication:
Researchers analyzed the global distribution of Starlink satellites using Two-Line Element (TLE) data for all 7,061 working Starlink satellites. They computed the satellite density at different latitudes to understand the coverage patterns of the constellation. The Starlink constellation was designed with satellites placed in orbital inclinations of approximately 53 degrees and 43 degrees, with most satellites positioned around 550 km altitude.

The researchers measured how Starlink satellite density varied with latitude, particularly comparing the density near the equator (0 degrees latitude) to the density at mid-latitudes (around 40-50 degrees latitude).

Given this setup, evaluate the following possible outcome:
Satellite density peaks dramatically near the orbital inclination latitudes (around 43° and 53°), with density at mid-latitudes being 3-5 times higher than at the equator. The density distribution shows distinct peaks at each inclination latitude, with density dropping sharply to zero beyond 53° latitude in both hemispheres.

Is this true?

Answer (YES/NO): NO